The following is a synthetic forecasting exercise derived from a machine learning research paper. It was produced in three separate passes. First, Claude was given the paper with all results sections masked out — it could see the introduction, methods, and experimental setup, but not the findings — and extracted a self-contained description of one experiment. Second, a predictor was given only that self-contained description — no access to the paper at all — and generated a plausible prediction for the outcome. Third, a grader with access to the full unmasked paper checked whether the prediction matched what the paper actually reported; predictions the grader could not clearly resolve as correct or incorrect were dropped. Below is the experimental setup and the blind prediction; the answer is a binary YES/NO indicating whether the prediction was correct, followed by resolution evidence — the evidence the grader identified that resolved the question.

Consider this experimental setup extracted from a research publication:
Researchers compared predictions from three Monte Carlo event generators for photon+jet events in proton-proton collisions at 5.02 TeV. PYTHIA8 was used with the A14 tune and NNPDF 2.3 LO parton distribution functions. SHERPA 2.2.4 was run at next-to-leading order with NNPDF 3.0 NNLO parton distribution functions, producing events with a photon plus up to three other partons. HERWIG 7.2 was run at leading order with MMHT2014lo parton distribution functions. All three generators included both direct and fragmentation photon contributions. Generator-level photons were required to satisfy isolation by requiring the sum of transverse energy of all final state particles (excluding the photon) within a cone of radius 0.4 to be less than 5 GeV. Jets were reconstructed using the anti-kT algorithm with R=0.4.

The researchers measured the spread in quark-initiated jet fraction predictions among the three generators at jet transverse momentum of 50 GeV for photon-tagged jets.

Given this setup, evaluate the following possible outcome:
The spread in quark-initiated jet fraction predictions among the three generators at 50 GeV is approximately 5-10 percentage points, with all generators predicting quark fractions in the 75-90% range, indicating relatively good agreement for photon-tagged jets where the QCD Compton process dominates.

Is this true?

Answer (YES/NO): NO